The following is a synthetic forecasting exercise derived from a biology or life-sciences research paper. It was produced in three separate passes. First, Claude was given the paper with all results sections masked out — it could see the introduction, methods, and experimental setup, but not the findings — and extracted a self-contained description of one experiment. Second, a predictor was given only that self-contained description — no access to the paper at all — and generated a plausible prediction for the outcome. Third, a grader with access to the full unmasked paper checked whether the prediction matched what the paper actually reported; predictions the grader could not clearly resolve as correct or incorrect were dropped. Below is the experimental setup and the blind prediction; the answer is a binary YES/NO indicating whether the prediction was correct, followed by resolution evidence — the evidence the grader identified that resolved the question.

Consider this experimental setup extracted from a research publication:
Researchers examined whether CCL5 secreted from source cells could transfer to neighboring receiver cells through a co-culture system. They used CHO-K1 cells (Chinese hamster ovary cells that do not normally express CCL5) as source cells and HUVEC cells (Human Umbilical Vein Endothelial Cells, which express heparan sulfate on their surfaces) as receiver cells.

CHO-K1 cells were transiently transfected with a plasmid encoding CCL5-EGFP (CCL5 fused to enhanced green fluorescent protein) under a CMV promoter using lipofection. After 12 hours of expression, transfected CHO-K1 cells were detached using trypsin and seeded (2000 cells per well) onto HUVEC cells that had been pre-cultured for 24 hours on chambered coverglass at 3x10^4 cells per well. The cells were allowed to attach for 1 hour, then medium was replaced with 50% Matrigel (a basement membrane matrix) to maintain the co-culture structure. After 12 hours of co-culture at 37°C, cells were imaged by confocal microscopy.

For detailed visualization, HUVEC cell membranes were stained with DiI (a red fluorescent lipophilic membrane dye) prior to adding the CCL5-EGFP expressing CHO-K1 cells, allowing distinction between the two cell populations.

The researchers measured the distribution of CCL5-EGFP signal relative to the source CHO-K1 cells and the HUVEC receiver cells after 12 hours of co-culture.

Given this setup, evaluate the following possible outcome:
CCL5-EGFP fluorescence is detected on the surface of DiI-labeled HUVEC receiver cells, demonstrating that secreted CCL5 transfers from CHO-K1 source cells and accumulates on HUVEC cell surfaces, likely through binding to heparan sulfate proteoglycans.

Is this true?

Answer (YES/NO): YES